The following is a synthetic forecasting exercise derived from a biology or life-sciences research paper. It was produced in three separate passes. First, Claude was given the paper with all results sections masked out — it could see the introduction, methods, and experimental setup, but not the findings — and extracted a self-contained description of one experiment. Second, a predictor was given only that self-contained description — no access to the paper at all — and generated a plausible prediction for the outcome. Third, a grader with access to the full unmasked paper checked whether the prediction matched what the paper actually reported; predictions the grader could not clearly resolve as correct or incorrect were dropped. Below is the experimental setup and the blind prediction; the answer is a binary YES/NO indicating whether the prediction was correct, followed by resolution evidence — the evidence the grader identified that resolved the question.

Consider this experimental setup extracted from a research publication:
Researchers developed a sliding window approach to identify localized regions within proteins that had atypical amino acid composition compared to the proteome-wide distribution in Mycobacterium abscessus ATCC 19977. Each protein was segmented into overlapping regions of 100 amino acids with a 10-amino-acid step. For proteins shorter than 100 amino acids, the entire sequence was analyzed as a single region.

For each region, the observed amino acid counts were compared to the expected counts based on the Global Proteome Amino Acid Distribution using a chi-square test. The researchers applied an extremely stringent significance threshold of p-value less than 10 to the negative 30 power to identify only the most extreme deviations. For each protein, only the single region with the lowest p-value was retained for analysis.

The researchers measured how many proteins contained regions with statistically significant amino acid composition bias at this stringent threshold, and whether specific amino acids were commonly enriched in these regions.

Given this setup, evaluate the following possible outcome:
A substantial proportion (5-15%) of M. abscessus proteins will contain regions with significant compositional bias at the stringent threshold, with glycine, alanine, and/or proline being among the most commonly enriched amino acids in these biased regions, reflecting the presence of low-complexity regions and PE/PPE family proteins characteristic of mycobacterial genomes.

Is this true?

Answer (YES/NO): NO